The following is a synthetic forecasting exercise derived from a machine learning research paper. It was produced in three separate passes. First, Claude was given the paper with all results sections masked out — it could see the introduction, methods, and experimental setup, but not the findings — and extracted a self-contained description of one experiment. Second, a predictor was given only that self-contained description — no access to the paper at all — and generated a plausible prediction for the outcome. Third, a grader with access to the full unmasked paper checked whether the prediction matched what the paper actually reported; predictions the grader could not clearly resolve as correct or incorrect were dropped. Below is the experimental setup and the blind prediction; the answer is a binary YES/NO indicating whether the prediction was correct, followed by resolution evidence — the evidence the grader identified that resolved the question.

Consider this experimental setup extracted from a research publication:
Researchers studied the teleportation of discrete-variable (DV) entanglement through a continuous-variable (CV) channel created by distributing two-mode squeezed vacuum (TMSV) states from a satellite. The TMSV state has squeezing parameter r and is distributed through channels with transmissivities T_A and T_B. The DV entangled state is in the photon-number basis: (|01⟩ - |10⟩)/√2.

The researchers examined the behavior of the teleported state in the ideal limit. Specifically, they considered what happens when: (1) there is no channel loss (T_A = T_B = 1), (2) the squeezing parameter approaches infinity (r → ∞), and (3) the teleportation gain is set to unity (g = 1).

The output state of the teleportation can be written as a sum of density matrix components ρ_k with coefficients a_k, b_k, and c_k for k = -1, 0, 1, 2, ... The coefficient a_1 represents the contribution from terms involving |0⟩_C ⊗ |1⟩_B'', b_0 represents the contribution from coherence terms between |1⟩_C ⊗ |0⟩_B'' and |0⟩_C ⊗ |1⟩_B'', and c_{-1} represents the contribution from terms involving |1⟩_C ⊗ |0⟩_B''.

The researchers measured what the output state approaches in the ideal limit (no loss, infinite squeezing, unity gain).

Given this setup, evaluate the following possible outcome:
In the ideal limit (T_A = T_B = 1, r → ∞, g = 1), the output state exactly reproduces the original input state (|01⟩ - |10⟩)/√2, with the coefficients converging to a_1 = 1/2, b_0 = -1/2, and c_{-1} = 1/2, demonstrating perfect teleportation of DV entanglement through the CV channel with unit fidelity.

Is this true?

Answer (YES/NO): NO